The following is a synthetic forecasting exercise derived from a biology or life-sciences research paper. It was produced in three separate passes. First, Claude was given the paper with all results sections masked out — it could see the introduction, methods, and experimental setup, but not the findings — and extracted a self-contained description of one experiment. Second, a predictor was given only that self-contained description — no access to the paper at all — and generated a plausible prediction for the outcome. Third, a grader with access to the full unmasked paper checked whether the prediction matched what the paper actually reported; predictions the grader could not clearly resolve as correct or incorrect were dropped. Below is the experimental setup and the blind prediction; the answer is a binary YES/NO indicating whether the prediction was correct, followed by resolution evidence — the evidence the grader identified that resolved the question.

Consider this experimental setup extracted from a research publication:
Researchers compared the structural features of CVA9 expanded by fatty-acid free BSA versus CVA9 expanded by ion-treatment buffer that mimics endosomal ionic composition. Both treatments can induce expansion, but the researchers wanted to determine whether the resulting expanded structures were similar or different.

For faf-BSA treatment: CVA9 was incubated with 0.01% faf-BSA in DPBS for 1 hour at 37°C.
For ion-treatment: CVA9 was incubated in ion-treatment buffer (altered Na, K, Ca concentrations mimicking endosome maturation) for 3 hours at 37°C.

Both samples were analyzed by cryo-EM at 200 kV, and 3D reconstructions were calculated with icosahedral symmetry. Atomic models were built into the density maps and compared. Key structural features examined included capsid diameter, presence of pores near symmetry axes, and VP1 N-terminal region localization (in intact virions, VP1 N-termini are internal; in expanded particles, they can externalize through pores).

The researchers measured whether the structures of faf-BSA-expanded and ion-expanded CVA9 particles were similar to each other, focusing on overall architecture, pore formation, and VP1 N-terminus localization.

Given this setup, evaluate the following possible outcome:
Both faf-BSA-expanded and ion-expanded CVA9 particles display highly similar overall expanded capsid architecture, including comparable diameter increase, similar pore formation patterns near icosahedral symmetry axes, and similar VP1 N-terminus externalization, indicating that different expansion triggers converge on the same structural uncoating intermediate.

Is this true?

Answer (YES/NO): NO